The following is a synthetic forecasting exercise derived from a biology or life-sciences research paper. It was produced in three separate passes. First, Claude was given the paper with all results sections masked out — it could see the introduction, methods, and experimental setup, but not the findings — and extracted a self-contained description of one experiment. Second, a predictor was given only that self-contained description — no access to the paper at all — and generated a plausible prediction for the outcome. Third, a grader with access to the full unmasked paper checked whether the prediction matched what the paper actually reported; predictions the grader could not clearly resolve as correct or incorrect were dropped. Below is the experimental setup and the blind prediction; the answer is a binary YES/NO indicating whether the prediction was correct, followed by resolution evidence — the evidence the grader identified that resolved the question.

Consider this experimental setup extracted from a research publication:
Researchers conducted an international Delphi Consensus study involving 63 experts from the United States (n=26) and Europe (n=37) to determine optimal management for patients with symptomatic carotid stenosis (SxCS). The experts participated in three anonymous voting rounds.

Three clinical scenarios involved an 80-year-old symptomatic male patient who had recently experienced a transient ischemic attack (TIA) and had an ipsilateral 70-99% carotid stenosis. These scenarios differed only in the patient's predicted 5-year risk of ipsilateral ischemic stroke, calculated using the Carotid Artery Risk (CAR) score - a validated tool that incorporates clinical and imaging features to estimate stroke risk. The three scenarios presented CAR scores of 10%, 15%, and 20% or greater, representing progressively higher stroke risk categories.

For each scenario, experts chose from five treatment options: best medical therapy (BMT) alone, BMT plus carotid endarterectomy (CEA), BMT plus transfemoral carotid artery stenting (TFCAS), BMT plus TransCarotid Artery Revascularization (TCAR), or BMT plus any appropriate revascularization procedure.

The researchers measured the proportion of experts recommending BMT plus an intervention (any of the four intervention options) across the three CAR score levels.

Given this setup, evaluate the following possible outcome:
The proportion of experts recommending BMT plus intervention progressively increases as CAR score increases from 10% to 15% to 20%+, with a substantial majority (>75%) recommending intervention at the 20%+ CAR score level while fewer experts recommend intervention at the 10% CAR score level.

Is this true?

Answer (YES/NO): YES